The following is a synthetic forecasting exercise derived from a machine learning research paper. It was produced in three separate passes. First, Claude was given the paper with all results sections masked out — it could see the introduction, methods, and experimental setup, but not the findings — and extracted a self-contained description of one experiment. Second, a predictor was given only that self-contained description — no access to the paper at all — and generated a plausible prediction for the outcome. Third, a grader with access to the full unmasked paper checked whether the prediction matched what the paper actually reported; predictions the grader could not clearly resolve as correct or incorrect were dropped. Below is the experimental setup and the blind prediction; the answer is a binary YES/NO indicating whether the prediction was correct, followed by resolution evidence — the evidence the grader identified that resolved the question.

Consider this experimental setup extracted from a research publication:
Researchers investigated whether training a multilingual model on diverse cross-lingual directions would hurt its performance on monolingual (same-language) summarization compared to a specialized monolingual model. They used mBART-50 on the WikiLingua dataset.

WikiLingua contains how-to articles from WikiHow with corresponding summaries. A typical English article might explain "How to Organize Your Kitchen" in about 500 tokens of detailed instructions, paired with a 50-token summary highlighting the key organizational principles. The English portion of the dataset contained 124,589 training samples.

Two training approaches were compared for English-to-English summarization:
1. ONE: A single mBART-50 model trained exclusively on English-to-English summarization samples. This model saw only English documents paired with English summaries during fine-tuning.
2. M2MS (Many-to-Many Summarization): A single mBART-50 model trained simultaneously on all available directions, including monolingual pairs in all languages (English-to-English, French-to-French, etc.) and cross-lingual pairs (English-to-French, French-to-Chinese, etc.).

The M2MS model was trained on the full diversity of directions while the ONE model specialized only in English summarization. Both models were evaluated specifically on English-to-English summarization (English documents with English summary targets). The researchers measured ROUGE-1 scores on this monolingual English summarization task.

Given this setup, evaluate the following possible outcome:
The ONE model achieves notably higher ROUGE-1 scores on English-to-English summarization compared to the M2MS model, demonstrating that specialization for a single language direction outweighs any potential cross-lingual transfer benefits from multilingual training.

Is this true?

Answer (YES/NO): NO